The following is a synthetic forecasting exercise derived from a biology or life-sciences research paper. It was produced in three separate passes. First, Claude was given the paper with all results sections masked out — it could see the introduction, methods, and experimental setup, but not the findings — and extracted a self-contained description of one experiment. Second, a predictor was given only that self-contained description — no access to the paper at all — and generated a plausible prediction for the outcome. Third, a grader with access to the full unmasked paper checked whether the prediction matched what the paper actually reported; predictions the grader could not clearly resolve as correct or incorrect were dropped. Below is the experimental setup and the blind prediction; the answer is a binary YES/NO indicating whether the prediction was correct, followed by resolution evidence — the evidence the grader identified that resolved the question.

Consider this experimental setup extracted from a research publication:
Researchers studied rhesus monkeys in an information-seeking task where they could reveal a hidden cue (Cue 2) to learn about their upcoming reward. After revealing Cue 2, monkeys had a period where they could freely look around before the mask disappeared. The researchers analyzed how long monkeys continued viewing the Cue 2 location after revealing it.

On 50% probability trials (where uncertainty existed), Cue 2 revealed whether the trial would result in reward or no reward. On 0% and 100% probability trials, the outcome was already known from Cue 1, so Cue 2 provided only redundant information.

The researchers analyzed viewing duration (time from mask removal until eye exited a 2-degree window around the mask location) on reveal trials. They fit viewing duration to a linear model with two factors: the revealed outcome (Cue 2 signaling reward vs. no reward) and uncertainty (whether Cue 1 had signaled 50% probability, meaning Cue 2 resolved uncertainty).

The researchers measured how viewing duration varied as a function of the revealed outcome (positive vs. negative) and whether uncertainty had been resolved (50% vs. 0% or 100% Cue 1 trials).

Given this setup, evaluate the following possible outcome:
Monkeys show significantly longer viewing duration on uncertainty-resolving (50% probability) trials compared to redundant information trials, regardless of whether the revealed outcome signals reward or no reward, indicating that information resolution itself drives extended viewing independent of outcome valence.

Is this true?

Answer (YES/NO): YES